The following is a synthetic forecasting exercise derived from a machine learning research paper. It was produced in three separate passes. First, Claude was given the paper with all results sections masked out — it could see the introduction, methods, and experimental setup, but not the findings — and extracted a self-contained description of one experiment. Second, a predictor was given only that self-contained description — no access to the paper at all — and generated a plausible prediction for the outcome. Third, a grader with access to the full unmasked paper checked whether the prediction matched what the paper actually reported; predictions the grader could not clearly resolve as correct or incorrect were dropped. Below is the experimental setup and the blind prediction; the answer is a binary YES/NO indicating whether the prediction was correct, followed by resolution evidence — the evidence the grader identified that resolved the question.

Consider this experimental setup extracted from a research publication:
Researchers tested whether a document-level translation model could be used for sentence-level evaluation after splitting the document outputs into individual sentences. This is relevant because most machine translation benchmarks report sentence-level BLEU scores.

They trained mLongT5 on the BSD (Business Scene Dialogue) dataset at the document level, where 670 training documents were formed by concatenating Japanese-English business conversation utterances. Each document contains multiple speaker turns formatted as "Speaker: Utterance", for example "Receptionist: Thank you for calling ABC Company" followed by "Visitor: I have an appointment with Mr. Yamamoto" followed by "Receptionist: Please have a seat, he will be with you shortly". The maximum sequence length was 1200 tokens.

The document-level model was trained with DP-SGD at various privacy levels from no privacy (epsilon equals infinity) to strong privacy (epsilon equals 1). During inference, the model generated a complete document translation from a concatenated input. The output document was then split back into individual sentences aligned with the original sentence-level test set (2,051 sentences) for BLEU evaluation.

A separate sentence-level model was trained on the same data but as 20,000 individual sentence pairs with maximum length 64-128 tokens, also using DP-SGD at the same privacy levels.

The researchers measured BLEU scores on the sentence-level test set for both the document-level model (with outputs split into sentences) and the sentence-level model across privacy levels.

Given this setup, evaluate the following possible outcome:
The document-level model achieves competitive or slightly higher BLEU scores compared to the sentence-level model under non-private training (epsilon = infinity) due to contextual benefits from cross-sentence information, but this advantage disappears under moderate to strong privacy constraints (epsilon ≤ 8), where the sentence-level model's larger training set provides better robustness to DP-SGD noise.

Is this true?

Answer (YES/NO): NO